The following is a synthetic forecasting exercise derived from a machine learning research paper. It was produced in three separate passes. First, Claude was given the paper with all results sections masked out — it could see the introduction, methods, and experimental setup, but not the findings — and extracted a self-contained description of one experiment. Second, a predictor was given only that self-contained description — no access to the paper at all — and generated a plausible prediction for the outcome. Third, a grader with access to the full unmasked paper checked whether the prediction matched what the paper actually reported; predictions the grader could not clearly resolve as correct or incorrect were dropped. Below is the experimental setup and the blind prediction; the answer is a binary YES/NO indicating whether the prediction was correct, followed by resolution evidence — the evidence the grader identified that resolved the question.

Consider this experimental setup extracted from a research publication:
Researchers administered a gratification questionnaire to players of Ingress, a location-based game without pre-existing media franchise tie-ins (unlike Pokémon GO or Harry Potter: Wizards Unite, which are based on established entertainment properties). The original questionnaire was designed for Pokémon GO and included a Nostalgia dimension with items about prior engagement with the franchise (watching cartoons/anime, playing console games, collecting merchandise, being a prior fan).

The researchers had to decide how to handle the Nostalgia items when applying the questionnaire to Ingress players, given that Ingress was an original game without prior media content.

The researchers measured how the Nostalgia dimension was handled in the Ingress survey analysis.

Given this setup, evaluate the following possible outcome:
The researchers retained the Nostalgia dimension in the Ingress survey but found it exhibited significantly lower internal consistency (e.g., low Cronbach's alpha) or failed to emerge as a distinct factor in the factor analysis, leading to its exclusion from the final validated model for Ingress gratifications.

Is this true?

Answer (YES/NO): NO